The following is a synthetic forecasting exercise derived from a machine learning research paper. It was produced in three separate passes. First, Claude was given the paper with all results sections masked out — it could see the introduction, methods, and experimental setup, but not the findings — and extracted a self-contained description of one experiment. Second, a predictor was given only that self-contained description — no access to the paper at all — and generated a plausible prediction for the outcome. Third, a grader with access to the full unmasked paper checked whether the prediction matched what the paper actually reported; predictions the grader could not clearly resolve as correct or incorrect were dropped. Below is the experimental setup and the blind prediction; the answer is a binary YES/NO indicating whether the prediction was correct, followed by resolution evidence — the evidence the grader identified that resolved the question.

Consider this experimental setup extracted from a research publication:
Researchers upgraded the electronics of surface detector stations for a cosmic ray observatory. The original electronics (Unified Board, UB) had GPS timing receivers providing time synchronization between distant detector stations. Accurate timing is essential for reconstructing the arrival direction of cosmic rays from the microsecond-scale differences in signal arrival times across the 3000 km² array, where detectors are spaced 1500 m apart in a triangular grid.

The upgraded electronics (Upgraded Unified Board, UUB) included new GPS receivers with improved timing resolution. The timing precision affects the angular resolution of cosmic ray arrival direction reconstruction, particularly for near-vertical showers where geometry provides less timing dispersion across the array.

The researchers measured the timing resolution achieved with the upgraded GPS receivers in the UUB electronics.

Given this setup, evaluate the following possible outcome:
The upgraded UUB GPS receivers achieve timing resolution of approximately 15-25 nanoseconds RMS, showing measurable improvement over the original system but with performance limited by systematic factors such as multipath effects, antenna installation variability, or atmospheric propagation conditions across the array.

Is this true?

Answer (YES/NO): NO